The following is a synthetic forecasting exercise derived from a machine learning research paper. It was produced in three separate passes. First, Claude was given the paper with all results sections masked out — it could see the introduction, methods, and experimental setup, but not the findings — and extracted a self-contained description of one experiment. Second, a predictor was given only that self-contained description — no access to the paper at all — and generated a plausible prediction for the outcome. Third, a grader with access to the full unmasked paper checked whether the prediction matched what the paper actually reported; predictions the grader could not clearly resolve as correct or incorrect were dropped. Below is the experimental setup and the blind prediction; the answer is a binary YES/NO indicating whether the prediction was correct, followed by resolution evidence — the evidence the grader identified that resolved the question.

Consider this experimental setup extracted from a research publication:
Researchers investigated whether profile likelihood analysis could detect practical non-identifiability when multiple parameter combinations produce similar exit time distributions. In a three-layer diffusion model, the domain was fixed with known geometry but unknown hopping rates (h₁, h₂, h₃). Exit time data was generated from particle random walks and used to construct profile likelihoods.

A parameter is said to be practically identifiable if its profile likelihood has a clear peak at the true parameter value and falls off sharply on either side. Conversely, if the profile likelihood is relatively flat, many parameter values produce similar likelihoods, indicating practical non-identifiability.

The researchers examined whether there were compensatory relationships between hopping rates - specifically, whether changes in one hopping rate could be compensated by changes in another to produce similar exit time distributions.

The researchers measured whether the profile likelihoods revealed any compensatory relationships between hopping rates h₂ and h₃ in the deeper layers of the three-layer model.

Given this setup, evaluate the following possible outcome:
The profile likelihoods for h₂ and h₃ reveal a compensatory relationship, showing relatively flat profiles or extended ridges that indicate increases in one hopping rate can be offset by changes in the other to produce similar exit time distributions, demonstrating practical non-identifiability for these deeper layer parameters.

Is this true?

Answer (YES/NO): YES